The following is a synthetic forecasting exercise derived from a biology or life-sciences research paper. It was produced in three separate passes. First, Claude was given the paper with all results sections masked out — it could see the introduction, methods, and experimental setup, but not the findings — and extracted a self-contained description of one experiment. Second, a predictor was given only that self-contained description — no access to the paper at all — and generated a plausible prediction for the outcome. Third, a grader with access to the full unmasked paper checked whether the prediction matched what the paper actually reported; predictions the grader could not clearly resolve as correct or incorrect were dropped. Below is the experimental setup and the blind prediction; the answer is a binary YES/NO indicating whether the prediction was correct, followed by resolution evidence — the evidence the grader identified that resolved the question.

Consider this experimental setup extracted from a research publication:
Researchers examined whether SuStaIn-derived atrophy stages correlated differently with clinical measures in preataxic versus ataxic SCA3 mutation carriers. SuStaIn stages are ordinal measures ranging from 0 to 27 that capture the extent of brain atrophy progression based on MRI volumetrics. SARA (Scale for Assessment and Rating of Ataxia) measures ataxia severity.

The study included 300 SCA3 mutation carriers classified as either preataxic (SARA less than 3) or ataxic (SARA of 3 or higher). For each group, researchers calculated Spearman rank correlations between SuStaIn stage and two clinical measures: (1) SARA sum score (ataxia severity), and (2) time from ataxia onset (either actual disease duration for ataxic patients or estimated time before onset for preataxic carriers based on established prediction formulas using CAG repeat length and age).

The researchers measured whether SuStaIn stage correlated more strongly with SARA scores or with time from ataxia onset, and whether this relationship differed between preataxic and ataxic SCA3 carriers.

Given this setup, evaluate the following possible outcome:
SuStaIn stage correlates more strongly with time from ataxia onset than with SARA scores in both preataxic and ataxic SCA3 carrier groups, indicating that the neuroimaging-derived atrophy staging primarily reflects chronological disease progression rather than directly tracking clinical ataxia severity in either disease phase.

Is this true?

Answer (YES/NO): NO